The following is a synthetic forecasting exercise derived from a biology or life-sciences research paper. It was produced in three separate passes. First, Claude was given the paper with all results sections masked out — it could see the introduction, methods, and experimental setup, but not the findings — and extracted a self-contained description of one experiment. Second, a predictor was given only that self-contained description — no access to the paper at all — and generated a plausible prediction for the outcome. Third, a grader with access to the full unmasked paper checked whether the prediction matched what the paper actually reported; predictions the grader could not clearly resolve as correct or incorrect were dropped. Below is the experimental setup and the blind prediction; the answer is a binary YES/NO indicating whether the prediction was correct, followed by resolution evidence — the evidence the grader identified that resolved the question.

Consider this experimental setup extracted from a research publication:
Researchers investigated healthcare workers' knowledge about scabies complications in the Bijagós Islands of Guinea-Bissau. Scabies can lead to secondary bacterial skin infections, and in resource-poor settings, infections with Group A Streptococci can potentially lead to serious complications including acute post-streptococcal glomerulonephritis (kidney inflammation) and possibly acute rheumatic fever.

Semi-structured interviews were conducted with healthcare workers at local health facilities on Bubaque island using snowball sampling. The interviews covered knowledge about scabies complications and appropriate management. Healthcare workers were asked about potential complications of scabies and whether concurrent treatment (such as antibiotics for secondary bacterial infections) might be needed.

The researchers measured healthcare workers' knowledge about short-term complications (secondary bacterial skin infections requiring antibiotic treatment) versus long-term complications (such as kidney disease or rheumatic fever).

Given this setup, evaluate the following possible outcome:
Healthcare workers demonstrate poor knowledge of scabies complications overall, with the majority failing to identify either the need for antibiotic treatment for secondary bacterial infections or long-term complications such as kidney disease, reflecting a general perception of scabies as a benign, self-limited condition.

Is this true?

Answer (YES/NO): YES